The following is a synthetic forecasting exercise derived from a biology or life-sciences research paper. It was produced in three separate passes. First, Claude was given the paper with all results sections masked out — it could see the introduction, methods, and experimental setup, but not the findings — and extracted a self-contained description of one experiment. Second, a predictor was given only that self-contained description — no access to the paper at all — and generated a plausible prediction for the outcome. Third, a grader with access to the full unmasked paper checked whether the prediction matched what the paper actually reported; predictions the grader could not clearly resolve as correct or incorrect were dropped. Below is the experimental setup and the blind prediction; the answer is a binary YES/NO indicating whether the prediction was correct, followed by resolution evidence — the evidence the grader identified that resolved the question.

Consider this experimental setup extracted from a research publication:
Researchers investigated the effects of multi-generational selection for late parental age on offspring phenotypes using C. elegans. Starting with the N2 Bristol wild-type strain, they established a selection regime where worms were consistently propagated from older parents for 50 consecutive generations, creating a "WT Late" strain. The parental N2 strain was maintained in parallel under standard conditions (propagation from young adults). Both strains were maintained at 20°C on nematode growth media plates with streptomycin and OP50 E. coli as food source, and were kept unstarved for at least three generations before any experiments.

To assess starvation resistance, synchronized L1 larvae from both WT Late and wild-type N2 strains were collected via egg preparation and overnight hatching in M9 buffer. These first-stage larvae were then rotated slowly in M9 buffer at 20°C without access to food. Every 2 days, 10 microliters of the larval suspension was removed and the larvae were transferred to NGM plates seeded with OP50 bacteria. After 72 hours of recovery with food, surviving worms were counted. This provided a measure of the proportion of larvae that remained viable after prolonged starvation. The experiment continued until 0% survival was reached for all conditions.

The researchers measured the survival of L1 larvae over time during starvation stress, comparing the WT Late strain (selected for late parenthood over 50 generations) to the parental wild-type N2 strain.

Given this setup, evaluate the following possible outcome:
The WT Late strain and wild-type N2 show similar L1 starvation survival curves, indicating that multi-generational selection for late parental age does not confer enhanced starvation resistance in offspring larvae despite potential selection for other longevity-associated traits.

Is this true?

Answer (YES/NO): NO